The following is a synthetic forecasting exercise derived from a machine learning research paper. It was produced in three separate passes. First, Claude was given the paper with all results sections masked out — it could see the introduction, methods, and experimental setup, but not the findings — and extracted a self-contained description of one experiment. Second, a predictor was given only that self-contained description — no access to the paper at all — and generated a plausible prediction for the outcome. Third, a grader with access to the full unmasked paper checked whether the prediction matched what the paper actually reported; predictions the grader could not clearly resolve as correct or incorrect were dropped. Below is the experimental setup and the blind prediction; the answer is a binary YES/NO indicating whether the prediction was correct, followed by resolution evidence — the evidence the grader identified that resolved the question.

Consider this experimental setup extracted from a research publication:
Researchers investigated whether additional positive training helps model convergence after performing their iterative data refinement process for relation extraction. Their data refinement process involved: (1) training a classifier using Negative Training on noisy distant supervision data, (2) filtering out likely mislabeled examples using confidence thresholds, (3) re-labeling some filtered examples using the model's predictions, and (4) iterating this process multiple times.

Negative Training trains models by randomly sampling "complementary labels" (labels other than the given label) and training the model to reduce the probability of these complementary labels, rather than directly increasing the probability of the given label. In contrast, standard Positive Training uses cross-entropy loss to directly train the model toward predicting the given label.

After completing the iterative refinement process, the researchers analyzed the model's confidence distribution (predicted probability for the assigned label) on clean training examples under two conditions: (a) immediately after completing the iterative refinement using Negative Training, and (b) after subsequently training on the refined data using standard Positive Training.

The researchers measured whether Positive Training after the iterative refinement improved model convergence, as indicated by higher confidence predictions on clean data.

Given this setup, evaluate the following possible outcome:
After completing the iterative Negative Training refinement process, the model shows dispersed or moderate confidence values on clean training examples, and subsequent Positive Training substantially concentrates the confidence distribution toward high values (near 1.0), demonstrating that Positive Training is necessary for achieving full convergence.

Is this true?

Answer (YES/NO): YES